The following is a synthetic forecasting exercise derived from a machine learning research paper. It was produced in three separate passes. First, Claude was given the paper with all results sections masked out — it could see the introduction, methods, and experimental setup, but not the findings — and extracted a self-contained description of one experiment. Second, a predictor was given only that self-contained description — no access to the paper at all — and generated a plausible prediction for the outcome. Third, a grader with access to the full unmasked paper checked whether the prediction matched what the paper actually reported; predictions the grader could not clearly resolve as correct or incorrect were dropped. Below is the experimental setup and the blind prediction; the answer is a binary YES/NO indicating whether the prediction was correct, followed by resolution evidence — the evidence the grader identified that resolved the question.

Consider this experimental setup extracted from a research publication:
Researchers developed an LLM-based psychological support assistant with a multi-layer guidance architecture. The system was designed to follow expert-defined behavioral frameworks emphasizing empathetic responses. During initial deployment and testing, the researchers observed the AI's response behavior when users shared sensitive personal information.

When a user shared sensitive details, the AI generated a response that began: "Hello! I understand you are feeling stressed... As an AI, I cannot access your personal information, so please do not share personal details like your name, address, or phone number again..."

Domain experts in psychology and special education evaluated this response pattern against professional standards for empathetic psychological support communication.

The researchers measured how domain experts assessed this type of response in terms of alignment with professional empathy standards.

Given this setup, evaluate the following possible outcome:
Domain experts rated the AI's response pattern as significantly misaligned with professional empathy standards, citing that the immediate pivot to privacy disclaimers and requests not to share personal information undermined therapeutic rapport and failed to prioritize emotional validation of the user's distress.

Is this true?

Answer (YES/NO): NO